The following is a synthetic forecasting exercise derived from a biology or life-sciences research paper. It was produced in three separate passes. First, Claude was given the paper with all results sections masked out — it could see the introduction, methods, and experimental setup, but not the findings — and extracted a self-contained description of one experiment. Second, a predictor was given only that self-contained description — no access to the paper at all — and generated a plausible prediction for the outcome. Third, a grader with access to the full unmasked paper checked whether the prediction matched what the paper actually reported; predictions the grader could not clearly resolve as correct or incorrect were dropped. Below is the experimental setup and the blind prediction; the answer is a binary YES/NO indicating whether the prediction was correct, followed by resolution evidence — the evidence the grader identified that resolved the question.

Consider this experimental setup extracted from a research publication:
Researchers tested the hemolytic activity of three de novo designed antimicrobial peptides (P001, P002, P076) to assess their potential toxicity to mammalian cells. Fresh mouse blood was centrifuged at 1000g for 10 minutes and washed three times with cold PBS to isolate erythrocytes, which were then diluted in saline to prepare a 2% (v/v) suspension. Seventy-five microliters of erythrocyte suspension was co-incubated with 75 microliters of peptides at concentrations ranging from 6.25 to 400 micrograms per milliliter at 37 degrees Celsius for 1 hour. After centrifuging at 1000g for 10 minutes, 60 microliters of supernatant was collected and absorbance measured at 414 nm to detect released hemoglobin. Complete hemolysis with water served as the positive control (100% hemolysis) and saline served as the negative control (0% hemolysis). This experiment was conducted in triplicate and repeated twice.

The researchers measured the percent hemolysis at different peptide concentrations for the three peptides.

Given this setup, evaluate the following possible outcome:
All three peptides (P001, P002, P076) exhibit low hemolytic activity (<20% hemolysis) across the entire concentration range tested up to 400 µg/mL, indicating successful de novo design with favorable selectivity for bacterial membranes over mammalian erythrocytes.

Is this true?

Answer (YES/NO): NO